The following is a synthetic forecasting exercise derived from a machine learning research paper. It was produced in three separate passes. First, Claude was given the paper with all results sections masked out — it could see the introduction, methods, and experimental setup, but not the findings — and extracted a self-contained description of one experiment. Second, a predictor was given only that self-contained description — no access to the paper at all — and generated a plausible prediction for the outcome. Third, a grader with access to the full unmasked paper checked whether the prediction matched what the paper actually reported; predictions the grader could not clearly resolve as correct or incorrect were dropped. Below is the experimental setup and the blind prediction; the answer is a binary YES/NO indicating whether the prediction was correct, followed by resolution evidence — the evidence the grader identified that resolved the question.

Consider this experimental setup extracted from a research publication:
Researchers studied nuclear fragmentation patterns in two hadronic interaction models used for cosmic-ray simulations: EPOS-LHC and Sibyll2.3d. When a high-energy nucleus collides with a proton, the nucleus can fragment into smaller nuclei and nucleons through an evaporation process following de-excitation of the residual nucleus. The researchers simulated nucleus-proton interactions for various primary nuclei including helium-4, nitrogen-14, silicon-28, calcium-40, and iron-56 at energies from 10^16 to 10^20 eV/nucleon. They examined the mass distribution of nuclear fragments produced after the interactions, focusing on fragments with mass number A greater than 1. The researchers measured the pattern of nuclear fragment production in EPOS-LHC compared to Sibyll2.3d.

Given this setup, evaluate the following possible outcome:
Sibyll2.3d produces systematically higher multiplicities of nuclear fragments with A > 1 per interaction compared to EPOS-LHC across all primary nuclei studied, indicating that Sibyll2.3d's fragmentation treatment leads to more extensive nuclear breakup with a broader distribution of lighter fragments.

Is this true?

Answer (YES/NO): NO